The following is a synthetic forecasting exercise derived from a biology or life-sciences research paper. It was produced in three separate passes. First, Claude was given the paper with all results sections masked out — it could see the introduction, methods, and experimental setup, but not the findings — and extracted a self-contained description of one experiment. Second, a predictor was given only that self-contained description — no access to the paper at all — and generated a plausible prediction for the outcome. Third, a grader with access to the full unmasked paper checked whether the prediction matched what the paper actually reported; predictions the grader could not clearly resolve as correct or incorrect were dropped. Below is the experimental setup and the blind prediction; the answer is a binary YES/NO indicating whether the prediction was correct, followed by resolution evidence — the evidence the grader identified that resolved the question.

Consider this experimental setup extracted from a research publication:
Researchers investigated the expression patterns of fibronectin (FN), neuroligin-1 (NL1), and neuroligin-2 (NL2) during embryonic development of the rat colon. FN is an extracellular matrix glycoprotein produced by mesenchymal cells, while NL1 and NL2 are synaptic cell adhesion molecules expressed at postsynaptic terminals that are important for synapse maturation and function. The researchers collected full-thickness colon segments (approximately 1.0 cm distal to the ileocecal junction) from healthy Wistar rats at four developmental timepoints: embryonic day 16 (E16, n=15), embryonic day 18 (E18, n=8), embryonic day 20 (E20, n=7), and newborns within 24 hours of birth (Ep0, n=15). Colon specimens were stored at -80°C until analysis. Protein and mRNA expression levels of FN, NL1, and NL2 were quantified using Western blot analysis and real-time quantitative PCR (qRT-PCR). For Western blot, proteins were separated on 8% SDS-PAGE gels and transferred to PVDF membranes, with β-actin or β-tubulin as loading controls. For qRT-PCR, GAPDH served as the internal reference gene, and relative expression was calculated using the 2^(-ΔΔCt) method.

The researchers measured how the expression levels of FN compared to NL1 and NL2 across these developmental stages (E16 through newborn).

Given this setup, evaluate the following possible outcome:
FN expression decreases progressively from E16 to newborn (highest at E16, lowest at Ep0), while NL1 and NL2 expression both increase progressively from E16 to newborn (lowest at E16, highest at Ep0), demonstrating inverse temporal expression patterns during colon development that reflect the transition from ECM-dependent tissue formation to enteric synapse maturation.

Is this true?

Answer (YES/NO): YES